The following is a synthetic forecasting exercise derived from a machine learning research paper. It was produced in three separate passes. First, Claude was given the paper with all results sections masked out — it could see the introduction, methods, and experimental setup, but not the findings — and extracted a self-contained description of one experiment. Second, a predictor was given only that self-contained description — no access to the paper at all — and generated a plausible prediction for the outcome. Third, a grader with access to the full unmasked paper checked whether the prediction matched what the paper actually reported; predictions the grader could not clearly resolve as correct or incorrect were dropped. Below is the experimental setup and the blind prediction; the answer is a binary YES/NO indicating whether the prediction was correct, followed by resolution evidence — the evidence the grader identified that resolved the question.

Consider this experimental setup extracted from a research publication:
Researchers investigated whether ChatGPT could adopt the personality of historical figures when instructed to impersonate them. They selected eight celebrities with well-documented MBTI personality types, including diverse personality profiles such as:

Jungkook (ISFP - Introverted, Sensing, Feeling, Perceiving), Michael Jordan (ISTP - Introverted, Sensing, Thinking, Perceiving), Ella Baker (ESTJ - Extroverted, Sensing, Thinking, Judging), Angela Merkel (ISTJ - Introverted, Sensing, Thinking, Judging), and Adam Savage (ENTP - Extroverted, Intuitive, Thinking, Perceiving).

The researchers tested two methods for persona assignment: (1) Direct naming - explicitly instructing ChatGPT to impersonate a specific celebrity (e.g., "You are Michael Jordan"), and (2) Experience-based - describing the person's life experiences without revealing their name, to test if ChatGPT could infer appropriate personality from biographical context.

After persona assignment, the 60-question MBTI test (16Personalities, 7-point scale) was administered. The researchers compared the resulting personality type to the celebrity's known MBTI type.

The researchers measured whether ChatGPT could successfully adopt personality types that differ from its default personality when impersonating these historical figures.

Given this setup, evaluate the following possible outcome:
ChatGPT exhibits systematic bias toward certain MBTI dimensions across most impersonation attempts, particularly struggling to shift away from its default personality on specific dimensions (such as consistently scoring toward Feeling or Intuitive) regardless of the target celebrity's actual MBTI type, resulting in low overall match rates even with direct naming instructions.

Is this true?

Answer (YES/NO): YES